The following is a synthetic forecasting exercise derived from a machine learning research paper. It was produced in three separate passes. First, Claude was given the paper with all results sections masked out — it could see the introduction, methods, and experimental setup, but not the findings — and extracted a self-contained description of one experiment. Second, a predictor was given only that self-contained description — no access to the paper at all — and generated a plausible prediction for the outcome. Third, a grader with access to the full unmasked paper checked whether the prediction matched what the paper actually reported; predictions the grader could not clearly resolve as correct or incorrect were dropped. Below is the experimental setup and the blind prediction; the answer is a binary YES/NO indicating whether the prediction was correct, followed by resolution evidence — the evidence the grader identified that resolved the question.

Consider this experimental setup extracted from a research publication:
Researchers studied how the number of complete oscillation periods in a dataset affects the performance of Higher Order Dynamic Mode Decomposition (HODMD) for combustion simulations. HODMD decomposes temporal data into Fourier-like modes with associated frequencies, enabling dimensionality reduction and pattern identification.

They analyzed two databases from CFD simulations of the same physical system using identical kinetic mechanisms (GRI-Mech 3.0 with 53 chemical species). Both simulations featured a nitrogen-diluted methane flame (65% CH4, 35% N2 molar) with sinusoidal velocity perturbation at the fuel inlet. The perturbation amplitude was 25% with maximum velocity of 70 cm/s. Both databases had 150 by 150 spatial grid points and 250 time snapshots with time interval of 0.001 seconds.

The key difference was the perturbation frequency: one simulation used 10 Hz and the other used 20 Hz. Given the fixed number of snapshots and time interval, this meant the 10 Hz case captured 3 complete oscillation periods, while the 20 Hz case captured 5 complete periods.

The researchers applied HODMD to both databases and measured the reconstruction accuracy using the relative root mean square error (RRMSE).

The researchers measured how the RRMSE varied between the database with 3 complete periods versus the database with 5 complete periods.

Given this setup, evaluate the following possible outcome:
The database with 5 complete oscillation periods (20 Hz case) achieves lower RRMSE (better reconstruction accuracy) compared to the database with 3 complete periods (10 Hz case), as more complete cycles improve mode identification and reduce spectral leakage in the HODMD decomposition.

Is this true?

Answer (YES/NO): NO